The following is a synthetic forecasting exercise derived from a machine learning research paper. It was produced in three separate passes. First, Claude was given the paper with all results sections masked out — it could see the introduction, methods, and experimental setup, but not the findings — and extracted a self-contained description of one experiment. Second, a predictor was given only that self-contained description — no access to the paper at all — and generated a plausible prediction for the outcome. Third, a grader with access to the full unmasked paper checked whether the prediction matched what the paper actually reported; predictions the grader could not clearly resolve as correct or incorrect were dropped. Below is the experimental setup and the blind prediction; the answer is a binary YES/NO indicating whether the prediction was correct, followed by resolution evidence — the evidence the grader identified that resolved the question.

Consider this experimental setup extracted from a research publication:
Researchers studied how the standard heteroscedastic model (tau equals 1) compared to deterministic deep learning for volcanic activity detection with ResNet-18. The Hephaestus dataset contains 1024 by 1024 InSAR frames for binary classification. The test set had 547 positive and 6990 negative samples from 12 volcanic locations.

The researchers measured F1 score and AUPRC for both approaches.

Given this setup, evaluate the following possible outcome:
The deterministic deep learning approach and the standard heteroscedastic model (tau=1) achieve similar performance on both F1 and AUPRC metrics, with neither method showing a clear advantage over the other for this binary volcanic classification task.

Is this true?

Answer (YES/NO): NO